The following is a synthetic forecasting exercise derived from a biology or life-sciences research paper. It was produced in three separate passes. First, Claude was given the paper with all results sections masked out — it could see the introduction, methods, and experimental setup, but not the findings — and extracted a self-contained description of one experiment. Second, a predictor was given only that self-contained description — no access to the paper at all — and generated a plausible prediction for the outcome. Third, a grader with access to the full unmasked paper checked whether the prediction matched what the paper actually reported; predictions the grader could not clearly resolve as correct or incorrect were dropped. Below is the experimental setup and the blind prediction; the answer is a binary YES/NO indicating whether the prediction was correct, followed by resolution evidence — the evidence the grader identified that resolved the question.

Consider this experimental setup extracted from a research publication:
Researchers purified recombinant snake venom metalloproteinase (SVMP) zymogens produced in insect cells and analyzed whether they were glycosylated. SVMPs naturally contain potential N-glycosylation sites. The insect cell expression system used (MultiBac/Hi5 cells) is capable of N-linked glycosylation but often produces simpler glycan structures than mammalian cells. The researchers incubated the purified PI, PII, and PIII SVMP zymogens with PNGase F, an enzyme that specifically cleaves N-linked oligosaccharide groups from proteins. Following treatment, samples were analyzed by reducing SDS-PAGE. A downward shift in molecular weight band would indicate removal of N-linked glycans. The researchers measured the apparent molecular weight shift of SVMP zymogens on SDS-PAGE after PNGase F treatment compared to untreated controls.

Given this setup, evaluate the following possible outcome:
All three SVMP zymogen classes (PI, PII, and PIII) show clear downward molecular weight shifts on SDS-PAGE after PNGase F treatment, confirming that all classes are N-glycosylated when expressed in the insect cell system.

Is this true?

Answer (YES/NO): NO